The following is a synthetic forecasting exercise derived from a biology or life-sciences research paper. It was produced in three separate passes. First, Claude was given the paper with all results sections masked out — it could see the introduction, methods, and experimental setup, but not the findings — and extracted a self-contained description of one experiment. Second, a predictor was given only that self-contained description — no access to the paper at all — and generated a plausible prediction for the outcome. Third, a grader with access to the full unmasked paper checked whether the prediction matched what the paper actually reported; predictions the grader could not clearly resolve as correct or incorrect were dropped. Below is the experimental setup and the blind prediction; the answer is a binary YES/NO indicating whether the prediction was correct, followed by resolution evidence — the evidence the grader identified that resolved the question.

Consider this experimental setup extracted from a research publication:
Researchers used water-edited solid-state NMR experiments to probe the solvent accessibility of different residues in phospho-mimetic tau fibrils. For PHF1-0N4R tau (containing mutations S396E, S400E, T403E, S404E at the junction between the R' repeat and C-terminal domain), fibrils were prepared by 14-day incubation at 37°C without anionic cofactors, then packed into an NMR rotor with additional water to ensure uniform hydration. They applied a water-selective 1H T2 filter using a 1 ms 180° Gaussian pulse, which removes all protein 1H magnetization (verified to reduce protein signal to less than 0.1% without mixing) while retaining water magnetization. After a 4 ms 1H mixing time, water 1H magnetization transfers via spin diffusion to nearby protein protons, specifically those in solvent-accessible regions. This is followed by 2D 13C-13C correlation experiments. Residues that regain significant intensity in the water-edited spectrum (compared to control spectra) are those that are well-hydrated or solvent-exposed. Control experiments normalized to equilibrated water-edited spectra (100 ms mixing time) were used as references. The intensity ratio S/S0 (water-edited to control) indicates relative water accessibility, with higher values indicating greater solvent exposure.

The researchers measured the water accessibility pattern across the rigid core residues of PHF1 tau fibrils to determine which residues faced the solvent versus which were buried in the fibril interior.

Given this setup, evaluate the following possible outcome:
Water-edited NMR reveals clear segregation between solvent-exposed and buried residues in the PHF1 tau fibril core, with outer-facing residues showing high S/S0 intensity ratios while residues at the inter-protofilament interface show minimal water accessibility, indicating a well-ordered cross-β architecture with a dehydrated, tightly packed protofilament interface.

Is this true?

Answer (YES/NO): NO